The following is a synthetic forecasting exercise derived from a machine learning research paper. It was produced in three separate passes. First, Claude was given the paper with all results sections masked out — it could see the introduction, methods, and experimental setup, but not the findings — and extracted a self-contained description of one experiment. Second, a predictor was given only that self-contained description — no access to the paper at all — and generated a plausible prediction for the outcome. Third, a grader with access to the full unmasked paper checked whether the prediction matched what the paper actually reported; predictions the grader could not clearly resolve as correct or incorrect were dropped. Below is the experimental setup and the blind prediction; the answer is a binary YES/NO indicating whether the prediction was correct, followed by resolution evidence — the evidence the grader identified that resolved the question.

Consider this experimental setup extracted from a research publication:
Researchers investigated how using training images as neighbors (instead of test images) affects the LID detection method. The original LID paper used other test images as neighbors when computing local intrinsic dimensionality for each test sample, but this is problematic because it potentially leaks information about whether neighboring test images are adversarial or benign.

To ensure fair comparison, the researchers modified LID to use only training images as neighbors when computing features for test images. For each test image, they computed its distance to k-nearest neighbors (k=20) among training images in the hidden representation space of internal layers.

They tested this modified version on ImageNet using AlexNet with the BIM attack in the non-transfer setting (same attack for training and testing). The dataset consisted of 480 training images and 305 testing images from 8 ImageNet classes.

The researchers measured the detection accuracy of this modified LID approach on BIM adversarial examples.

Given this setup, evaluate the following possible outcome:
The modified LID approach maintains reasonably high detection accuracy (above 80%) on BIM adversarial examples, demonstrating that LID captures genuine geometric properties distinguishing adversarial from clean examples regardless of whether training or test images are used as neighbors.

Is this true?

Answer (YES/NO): NO